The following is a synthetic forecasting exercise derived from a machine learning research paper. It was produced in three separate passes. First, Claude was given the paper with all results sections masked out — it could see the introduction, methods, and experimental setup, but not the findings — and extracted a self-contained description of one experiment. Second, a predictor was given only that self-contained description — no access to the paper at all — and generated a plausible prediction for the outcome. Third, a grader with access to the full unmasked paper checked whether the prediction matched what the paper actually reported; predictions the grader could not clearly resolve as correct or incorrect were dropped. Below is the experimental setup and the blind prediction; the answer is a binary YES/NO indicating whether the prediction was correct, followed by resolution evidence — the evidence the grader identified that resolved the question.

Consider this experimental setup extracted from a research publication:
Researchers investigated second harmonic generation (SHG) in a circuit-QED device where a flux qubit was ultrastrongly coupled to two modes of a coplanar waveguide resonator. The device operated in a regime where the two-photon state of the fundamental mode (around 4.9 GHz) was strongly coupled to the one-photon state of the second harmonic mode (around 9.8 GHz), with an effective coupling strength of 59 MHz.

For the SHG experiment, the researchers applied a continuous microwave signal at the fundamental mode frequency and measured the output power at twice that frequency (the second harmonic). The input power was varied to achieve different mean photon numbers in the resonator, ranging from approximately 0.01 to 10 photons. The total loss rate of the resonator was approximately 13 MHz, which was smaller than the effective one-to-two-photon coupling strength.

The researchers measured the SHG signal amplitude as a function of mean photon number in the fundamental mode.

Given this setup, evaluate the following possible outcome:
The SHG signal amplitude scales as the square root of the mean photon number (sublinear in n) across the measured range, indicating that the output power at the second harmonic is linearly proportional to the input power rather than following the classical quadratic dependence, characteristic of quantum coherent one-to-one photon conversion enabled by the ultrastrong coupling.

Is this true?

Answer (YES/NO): NO